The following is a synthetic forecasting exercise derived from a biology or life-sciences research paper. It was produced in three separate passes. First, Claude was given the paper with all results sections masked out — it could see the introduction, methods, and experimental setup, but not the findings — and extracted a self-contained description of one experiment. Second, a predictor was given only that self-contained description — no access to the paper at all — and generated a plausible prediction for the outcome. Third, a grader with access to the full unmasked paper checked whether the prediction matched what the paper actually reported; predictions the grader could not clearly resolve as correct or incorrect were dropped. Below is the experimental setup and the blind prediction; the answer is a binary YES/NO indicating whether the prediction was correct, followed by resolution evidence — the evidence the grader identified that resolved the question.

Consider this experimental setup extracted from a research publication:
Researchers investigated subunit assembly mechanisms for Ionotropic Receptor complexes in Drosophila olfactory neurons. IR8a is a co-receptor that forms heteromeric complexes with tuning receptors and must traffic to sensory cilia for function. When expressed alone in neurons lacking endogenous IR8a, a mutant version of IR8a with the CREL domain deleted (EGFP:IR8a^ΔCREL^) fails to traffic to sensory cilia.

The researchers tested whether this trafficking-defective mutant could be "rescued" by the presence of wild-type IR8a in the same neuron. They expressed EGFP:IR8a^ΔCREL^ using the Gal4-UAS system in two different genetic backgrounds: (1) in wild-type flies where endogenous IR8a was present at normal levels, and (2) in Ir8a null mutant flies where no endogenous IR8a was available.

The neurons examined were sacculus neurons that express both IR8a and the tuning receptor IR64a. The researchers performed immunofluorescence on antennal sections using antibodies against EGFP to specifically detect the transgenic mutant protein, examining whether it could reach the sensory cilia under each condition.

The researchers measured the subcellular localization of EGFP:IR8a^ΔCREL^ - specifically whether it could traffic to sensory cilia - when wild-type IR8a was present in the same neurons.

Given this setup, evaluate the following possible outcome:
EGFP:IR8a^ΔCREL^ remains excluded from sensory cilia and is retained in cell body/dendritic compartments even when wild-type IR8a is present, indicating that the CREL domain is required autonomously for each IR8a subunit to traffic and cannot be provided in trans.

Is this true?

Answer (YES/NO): YES